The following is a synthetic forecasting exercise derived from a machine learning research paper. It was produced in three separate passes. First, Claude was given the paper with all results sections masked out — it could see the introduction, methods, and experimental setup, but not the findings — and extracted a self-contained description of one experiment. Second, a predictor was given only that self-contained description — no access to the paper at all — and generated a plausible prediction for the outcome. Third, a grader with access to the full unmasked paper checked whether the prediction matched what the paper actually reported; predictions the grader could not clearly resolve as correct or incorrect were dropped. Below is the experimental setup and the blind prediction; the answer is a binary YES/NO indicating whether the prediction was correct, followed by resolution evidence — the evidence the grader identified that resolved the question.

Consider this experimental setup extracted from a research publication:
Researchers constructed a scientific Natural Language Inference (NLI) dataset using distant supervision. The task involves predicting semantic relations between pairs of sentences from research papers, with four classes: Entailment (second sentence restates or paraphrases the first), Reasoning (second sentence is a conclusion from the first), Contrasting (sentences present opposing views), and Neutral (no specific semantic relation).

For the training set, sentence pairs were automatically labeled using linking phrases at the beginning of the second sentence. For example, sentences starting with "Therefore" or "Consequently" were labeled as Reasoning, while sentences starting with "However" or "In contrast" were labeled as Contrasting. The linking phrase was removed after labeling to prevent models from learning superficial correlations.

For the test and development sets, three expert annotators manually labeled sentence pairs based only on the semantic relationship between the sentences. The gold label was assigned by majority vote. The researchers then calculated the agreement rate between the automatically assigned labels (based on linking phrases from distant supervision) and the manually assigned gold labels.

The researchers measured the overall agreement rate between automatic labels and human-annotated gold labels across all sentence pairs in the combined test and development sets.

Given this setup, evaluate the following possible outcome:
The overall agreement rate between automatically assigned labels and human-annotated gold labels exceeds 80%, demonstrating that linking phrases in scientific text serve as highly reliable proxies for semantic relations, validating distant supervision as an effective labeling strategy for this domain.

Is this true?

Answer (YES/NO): YES